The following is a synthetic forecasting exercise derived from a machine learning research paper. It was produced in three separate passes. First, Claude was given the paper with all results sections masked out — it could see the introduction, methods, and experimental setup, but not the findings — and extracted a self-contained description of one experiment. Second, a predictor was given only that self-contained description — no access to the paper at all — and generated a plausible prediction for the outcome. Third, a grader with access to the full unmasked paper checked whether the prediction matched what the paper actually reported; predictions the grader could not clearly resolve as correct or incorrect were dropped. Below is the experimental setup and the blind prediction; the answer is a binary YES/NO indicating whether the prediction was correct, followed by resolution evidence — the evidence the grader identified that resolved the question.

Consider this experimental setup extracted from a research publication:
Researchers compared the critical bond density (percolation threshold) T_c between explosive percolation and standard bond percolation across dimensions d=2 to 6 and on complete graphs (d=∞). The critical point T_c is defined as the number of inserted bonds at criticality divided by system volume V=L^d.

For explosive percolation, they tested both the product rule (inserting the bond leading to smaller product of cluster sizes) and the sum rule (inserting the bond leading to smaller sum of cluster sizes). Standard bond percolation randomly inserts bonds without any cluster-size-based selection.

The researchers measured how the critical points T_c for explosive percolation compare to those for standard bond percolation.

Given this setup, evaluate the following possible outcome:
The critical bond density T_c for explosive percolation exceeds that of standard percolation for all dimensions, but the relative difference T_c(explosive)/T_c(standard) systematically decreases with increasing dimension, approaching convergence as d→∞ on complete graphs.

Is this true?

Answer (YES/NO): NO